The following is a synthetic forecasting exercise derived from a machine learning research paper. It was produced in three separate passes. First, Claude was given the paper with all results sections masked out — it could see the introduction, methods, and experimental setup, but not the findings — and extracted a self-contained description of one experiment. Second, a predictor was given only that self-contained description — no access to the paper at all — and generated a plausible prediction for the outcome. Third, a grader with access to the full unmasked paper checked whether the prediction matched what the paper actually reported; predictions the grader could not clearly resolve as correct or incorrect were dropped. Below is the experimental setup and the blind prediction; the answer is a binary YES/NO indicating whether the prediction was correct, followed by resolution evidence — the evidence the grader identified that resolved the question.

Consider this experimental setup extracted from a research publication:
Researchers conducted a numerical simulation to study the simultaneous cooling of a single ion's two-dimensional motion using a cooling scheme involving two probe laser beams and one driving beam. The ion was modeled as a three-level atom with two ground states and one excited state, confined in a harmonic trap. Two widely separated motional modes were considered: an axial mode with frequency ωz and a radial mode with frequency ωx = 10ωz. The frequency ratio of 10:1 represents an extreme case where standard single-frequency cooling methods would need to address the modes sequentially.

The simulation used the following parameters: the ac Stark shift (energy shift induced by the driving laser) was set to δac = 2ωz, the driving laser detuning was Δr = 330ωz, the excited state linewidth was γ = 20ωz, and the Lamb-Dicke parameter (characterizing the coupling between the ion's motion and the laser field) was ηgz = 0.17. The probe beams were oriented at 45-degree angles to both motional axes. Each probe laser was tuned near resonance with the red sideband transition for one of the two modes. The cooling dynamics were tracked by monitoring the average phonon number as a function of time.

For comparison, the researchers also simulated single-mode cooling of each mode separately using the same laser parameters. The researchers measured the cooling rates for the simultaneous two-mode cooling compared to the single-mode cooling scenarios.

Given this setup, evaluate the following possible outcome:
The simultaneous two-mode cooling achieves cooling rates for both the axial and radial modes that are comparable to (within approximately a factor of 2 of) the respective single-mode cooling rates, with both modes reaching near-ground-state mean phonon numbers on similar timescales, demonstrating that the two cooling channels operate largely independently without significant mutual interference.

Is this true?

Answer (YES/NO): YES